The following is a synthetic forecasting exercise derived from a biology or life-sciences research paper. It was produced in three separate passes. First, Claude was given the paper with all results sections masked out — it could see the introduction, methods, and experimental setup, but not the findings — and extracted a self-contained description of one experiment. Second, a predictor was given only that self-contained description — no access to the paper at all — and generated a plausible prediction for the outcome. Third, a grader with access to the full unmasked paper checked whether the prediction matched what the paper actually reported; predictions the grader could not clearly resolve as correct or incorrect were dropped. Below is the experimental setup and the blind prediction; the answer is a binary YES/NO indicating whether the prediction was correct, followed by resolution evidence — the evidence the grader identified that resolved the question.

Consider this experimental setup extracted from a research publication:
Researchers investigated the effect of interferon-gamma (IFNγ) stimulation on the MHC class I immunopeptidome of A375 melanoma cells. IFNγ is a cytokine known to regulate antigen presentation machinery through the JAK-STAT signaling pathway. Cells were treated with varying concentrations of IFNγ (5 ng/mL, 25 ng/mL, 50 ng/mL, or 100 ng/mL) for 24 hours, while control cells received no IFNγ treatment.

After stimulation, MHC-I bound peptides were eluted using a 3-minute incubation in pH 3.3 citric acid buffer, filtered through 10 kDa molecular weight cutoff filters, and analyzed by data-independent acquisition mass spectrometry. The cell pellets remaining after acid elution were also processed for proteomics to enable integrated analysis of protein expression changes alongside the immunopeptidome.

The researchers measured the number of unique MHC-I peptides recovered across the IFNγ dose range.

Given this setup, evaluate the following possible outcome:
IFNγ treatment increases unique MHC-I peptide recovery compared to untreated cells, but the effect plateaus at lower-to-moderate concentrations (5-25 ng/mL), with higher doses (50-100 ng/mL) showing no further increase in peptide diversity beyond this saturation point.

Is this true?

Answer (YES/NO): YES